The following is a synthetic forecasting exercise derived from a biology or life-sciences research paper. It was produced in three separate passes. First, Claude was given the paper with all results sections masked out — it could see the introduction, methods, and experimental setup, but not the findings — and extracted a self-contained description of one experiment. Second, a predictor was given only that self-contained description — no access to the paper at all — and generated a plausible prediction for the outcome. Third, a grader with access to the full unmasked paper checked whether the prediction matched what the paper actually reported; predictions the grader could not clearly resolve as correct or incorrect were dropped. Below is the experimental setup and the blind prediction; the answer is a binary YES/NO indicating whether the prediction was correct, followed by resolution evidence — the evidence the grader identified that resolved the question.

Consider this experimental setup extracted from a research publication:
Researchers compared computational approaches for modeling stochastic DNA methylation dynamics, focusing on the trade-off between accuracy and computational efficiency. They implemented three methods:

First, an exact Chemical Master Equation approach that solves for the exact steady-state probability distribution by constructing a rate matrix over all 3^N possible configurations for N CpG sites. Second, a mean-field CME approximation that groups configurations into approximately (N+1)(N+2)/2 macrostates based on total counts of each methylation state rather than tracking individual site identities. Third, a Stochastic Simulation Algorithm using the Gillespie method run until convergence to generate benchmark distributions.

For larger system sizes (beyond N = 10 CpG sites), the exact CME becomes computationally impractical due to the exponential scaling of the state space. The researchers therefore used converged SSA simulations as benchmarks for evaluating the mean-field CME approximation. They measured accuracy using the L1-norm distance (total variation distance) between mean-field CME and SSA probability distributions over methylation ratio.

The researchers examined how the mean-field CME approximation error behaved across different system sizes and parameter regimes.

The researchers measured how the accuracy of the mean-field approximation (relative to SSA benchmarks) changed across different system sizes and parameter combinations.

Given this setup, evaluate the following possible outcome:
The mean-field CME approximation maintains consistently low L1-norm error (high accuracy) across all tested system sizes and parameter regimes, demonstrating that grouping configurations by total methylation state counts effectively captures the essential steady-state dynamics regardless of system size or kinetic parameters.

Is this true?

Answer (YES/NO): NO